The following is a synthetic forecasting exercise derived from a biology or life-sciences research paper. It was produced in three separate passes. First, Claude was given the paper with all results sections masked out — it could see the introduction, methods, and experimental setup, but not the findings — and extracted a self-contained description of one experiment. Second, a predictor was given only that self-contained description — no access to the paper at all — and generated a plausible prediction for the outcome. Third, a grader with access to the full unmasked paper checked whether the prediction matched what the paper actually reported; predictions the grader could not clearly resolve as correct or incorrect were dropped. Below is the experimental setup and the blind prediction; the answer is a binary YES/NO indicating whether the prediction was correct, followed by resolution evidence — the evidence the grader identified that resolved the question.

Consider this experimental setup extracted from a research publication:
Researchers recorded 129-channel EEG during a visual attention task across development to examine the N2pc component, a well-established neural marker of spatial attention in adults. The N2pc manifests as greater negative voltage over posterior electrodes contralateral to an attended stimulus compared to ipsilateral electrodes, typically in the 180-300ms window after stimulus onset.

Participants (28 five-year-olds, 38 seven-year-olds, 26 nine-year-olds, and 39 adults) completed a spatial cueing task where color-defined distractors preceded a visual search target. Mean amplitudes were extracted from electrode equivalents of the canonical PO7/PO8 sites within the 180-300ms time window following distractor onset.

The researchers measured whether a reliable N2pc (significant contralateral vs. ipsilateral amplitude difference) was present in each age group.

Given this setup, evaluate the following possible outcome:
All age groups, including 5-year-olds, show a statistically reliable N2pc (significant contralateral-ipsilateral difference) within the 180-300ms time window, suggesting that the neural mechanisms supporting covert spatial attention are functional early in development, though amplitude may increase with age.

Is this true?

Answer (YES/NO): NO